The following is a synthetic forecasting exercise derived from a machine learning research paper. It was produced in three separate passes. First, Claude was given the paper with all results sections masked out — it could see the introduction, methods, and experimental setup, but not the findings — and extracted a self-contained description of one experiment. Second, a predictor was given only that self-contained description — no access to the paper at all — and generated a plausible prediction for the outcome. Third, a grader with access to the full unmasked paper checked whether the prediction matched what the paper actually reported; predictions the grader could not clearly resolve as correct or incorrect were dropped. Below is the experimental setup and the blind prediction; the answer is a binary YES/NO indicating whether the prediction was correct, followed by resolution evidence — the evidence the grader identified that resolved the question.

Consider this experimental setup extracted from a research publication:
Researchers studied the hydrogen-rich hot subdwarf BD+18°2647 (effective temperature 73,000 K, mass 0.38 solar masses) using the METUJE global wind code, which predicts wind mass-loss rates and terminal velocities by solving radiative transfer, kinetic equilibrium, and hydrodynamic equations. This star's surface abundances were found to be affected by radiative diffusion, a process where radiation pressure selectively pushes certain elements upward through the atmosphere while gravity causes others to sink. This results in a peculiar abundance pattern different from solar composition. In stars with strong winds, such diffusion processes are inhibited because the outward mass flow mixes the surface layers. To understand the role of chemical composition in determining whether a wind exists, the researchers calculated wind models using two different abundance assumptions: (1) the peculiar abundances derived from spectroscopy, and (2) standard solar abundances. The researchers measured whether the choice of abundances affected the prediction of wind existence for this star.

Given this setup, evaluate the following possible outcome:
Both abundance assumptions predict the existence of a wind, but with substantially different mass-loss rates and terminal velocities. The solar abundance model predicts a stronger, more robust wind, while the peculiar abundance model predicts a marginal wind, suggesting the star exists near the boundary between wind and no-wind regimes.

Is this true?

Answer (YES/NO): NO